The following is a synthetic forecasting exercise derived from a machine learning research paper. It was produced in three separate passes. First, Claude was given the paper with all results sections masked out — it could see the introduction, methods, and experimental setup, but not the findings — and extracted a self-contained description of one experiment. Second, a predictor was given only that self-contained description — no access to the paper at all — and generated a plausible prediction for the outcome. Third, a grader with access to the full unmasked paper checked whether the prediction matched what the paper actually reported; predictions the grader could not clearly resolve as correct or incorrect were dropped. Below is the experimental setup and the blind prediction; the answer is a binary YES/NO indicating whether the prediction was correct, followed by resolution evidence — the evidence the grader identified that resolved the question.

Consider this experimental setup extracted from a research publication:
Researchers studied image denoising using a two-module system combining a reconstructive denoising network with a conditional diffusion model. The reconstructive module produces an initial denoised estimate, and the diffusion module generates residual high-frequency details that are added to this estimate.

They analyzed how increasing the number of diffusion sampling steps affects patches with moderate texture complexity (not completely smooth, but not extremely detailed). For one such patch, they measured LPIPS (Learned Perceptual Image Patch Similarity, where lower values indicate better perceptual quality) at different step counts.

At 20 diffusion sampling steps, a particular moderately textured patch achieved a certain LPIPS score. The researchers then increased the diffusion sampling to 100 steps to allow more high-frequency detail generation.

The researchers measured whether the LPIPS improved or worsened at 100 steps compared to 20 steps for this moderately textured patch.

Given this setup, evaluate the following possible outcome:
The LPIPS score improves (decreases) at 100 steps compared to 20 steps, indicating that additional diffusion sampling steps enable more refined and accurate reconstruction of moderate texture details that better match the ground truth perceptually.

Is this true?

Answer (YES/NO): NO